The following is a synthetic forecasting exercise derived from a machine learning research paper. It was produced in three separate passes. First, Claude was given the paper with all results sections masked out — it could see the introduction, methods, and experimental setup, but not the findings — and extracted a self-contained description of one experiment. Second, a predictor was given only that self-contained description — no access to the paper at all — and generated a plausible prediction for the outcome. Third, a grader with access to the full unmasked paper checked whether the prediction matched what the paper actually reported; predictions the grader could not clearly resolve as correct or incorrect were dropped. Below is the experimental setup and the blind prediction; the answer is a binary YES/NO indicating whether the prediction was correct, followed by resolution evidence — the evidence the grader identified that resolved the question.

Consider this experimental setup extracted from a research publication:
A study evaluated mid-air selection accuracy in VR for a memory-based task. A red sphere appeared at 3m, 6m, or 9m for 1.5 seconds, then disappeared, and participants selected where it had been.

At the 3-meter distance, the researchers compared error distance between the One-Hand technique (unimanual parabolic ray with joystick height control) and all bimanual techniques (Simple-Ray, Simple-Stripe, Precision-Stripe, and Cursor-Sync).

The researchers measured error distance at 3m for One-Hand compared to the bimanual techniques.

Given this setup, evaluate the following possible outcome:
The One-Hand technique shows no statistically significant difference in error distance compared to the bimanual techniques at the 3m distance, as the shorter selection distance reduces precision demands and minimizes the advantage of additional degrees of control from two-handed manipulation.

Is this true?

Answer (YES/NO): NO